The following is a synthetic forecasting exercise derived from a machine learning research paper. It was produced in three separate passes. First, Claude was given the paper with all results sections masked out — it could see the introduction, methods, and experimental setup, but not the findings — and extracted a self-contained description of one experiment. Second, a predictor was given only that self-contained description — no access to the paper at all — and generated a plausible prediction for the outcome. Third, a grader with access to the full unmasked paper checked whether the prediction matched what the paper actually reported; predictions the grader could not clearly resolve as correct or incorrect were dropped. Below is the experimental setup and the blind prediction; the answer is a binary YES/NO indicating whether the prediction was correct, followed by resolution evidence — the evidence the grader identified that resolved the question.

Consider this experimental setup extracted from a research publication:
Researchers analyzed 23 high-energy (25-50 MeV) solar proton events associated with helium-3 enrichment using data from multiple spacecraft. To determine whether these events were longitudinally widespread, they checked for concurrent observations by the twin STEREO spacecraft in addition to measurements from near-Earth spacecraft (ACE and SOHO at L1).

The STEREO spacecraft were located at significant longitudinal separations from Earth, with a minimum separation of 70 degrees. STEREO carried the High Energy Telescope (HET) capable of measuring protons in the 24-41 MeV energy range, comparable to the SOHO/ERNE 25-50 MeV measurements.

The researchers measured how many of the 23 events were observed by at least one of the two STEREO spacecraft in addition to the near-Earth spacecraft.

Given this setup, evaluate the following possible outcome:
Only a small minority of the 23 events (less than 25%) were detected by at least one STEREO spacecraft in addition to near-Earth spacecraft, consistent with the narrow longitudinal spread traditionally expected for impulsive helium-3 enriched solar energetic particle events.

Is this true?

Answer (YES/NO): NO